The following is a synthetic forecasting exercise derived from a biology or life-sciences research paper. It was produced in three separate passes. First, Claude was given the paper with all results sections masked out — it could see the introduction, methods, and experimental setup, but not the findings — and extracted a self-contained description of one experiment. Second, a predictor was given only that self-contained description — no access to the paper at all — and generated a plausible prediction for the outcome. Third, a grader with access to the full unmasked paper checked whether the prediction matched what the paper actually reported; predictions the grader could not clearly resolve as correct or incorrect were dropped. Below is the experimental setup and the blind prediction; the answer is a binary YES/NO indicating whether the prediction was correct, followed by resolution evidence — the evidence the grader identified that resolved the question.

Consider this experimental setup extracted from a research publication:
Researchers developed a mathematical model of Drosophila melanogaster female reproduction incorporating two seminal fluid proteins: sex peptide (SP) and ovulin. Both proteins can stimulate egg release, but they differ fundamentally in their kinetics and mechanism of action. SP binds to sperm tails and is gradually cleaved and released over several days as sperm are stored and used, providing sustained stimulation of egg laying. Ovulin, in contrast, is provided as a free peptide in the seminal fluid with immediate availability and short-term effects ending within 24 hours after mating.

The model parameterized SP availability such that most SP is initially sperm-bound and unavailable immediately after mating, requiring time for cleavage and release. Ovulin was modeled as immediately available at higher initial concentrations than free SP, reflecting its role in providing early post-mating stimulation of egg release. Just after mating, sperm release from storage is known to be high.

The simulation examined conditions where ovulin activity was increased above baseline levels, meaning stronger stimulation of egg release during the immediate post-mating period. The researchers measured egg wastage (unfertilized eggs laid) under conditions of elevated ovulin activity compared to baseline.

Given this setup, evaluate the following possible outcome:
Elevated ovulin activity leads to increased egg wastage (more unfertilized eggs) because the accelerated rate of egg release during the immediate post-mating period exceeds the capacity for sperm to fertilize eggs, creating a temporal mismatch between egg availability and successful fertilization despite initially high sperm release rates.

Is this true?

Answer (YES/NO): YES